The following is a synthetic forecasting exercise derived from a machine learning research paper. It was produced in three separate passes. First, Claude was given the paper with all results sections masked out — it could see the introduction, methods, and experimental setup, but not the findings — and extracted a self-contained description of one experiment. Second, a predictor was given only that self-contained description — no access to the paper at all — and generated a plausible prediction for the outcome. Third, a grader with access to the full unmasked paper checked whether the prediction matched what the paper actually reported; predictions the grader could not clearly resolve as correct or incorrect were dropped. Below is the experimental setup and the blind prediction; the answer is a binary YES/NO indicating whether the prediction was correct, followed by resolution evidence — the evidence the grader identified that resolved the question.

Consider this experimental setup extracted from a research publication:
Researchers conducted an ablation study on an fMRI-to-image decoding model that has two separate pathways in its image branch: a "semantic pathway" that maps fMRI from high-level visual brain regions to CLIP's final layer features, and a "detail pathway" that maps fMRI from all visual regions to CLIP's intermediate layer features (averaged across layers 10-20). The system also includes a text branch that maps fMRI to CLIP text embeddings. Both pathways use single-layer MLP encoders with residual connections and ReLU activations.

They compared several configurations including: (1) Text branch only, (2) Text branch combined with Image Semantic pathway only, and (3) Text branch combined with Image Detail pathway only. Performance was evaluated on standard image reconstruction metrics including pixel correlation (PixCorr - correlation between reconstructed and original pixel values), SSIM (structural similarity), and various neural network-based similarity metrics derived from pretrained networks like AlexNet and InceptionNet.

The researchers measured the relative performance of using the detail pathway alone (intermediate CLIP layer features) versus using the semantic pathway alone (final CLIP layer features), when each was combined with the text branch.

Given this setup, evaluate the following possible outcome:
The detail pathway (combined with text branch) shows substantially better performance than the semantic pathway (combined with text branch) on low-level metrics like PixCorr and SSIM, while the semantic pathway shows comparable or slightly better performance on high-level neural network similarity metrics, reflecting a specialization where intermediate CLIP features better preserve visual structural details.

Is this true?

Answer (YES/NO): NO